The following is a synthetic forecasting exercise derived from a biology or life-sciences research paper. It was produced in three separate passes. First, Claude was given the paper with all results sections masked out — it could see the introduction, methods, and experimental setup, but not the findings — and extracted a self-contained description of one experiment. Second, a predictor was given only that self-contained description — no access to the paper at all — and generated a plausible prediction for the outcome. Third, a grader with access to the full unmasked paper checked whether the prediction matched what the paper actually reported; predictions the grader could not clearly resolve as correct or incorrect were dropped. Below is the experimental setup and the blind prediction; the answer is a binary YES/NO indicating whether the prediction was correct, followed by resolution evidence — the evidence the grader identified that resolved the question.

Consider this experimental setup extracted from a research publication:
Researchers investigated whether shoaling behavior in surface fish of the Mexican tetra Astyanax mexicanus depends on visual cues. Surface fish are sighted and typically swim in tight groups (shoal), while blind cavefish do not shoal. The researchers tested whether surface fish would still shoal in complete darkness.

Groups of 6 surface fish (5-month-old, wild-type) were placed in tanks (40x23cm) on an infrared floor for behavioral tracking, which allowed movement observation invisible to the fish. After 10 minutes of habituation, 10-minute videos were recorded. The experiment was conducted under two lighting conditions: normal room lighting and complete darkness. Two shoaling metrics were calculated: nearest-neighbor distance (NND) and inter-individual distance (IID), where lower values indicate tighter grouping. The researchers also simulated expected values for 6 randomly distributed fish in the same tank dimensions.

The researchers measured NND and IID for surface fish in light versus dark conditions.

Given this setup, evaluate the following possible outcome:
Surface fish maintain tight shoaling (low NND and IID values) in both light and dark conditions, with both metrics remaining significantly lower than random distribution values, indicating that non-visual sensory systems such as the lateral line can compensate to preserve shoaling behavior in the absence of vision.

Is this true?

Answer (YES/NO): NO